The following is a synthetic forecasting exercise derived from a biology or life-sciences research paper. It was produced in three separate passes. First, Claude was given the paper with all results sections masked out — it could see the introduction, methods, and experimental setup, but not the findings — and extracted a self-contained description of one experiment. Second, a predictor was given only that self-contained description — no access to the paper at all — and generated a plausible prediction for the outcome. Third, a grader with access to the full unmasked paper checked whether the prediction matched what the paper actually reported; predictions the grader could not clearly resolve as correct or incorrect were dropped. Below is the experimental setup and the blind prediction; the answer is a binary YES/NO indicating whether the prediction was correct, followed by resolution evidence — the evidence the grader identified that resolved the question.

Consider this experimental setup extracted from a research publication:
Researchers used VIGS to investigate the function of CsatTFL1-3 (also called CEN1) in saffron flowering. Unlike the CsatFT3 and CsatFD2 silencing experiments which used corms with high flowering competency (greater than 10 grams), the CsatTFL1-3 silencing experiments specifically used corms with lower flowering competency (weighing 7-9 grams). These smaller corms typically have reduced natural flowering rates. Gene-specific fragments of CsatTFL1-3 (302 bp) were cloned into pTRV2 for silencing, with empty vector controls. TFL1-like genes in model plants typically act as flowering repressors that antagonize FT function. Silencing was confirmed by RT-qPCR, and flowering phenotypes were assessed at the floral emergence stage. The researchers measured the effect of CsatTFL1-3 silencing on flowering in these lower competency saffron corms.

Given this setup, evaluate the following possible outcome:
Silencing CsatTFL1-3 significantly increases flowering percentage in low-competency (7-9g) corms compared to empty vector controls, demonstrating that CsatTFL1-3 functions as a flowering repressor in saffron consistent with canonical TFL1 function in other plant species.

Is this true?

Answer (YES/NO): YES